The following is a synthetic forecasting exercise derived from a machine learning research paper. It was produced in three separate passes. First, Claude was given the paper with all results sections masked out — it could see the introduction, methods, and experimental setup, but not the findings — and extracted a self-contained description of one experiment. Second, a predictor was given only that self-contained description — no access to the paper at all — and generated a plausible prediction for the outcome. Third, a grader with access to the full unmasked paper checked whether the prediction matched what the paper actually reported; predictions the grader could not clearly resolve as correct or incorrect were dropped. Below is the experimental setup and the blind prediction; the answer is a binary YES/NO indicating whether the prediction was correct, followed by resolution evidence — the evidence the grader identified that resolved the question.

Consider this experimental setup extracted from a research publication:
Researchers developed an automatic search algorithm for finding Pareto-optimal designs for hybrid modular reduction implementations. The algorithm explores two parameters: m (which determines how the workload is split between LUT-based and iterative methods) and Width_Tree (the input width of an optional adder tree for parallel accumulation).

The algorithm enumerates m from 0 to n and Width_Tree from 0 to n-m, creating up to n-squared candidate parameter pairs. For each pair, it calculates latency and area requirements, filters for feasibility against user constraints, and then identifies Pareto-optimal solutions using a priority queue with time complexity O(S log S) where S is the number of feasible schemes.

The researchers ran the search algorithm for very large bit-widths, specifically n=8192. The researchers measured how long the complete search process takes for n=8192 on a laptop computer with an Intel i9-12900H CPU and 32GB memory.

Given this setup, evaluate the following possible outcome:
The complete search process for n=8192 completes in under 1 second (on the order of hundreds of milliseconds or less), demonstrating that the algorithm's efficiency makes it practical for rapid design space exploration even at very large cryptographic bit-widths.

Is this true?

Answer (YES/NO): NO